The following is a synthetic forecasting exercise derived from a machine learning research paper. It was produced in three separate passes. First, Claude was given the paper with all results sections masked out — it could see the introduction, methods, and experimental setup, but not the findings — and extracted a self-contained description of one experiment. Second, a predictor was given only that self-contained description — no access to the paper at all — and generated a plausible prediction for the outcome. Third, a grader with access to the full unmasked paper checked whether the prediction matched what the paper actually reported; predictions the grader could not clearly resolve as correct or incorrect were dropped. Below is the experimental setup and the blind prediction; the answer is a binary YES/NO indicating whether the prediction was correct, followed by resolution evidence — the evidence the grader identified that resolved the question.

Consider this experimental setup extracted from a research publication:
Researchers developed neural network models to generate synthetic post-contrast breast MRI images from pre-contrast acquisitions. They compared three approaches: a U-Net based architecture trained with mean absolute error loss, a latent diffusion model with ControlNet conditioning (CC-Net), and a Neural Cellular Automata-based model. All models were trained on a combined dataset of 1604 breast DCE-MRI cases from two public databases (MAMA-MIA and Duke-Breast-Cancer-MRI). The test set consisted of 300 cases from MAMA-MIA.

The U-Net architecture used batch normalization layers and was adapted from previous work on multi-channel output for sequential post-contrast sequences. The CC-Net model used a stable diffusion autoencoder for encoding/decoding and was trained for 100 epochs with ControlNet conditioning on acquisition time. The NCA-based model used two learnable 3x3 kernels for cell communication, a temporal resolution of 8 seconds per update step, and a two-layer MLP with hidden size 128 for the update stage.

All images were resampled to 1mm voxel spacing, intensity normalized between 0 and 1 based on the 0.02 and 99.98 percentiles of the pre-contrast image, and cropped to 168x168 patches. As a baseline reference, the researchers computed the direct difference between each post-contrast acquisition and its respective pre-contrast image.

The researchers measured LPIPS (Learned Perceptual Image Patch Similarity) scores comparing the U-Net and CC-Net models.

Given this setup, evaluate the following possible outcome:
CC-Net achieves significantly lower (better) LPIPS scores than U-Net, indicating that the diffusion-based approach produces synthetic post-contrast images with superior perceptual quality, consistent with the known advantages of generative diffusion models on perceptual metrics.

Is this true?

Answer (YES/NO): NO